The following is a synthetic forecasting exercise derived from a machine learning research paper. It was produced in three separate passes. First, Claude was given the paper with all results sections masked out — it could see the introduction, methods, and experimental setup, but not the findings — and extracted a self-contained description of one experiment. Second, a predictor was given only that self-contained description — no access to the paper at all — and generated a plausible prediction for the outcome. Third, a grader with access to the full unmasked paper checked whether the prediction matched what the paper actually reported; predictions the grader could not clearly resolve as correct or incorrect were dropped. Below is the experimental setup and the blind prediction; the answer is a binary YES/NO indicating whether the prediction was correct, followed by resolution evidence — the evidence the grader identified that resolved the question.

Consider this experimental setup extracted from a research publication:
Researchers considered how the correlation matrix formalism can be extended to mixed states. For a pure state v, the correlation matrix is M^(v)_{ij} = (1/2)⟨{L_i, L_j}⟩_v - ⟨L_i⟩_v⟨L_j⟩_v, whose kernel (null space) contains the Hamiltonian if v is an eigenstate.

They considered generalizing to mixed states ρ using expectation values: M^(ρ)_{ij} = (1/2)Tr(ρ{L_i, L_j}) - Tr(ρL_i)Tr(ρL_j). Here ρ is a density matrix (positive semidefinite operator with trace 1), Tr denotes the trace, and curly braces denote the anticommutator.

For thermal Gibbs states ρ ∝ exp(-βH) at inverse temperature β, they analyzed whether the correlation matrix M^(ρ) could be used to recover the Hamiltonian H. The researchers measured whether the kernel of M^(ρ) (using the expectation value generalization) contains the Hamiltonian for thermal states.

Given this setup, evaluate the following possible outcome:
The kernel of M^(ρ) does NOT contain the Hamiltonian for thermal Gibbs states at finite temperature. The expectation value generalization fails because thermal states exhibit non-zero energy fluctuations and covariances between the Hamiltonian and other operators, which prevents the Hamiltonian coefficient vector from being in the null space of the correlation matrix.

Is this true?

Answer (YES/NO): YES